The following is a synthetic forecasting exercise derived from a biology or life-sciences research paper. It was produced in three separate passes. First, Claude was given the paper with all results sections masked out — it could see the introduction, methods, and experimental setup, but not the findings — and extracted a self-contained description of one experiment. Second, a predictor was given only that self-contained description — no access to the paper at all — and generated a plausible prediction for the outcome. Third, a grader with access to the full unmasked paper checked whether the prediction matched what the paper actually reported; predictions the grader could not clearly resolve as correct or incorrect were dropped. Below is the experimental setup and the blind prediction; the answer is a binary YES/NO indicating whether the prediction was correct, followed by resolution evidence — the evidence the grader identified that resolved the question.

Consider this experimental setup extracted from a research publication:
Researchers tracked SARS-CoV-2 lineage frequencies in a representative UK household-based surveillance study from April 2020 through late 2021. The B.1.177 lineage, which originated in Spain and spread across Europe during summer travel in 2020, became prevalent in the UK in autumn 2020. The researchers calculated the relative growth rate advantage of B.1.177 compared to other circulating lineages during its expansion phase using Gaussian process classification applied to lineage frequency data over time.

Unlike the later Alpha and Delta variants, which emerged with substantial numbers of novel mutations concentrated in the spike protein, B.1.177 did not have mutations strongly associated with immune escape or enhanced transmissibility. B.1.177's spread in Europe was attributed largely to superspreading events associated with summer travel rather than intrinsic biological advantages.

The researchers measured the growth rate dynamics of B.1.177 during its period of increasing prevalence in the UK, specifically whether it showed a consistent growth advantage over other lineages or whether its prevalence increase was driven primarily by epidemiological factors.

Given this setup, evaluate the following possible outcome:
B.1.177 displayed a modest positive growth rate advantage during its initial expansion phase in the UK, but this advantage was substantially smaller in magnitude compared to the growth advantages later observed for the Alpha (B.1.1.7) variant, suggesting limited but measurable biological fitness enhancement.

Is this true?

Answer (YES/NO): YES